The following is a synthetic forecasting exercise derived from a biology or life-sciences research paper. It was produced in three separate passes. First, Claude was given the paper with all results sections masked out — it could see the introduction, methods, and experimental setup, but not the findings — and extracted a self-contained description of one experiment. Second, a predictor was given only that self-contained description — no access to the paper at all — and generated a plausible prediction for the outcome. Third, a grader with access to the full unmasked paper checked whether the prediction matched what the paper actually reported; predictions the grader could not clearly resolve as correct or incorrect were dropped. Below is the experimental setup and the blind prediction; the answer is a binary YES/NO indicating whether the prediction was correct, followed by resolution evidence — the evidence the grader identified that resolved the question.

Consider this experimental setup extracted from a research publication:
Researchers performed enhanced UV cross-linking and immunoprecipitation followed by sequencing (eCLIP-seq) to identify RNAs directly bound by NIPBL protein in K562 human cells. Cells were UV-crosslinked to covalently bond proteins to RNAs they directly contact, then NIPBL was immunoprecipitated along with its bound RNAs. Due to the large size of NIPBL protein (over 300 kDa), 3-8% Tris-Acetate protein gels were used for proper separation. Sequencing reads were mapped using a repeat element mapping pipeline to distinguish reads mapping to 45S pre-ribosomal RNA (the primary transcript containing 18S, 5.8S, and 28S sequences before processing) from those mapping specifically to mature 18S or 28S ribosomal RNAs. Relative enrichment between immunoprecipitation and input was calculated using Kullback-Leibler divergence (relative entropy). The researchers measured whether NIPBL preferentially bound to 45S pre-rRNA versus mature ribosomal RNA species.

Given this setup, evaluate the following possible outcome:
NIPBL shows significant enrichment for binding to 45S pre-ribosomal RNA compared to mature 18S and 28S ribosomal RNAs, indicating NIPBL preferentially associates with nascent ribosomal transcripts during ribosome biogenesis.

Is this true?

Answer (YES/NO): YES